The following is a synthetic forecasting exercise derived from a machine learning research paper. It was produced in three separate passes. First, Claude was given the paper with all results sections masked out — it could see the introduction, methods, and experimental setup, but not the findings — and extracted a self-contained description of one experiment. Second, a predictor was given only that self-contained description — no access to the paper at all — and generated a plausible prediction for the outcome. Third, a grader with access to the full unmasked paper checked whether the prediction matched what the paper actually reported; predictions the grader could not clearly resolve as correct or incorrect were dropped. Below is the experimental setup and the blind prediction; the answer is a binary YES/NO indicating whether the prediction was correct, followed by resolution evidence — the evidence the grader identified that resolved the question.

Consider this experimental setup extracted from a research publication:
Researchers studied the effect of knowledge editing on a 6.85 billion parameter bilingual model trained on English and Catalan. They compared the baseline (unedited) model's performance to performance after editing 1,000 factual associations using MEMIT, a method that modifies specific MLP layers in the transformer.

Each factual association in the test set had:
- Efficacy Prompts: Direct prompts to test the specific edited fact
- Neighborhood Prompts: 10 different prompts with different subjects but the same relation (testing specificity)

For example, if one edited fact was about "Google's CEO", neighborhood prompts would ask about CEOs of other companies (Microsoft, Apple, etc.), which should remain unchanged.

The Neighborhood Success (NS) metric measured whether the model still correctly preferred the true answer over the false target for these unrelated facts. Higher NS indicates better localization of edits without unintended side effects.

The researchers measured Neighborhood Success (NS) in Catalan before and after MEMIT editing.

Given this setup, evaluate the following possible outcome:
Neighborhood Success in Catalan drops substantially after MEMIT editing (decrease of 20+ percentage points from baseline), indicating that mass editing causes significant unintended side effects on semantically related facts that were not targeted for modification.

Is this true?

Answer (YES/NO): NO